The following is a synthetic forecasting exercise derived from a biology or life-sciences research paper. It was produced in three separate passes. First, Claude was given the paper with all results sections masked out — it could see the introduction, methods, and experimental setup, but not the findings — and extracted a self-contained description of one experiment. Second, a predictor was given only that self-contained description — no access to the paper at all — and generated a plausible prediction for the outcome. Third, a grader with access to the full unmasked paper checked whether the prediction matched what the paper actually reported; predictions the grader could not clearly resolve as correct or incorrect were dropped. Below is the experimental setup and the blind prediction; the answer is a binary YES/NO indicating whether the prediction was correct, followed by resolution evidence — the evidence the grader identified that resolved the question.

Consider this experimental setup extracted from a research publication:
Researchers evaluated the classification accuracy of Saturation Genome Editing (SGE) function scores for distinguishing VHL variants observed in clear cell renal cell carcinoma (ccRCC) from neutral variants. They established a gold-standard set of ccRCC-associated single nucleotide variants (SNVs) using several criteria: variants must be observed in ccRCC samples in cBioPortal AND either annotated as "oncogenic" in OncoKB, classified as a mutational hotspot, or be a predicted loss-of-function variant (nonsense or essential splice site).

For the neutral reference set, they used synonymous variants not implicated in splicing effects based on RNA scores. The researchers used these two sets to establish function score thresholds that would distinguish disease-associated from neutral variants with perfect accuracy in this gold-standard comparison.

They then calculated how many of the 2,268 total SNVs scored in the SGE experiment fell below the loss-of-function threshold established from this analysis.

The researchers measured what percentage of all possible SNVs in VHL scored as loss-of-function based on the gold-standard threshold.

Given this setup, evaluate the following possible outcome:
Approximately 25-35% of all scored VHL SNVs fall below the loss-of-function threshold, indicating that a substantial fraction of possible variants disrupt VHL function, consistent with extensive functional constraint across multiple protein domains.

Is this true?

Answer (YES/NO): NO